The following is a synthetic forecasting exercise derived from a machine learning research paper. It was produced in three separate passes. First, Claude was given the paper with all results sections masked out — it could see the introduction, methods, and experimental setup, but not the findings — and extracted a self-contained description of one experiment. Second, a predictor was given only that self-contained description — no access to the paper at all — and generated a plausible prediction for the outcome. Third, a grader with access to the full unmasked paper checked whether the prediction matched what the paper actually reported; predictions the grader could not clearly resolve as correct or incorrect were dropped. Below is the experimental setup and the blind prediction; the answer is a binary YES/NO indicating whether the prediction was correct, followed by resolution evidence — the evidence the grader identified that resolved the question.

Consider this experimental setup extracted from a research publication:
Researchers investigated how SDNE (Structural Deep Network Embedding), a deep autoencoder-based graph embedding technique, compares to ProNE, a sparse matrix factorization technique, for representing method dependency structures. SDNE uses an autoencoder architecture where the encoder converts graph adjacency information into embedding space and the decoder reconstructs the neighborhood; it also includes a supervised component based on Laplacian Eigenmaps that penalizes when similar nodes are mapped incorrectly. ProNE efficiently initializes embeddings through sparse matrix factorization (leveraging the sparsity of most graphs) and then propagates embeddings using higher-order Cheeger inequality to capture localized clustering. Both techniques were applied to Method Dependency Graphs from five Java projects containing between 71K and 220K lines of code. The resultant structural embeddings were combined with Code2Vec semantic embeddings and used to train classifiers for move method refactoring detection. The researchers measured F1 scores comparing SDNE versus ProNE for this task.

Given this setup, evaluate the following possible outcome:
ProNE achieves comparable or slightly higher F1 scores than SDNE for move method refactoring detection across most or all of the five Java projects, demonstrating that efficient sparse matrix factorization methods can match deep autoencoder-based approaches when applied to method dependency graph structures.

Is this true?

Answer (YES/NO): NO